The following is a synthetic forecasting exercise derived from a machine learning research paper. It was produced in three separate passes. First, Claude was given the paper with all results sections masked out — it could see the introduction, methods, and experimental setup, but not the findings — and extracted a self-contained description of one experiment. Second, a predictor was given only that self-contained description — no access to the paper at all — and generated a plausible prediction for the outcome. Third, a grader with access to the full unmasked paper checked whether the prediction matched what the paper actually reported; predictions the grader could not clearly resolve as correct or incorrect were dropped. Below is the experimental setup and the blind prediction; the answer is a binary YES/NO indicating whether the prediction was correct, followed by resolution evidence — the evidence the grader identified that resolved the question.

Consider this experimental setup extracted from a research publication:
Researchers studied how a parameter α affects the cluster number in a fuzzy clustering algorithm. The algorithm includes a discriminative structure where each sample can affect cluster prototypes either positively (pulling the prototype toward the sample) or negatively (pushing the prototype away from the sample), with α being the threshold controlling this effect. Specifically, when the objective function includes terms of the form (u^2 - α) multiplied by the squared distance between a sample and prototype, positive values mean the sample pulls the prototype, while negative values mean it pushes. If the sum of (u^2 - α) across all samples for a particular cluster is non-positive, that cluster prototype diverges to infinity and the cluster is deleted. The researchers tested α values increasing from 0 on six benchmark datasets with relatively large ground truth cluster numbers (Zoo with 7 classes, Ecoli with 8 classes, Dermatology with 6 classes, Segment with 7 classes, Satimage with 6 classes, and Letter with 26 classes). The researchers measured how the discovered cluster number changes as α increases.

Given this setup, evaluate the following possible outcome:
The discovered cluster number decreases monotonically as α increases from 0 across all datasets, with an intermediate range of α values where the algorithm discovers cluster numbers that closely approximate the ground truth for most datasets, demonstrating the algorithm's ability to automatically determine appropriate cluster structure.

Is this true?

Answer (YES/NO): NO